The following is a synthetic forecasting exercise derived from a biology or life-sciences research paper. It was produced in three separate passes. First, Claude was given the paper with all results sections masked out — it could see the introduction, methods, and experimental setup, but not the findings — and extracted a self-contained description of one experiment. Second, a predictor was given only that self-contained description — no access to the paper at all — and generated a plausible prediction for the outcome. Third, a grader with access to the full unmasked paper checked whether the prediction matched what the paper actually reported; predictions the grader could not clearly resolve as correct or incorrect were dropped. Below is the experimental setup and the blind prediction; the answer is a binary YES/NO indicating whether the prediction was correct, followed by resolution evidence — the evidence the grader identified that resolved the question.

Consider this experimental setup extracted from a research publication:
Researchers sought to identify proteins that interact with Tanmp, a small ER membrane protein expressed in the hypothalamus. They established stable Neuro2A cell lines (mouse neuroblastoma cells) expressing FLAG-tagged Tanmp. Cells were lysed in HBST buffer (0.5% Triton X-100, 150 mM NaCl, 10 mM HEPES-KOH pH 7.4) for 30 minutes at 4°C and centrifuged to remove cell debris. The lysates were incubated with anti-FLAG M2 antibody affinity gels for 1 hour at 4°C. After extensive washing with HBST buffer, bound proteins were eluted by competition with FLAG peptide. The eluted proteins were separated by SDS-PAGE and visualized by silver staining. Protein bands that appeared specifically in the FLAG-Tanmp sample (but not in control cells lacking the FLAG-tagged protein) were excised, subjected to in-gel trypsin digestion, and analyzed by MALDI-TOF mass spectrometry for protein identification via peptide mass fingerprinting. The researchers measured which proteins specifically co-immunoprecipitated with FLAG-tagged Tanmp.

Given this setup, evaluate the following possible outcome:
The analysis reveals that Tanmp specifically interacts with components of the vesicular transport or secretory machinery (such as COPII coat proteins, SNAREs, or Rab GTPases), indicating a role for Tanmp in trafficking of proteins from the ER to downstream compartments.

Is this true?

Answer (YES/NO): NO